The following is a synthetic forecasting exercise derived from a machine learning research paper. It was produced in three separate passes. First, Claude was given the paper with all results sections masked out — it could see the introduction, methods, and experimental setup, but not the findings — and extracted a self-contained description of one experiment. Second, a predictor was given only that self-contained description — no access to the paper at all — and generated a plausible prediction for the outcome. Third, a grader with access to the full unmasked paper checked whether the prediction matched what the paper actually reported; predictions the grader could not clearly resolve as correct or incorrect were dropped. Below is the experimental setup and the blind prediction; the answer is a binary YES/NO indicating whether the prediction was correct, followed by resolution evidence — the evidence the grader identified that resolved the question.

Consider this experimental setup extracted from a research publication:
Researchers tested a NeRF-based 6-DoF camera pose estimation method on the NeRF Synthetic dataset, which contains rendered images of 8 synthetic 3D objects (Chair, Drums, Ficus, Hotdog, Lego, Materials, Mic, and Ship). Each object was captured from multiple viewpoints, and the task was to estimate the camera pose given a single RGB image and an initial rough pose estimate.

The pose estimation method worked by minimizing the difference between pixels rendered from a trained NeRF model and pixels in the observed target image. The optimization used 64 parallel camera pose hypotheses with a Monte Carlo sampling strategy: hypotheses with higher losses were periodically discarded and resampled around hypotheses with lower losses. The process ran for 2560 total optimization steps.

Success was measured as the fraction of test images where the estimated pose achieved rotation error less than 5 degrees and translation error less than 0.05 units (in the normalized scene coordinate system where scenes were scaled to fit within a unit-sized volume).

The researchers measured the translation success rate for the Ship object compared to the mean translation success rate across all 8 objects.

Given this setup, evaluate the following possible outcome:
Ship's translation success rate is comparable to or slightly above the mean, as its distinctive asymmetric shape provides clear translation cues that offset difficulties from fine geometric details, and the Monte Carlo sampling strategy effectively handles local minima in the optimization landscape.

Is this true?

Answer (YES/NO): NO